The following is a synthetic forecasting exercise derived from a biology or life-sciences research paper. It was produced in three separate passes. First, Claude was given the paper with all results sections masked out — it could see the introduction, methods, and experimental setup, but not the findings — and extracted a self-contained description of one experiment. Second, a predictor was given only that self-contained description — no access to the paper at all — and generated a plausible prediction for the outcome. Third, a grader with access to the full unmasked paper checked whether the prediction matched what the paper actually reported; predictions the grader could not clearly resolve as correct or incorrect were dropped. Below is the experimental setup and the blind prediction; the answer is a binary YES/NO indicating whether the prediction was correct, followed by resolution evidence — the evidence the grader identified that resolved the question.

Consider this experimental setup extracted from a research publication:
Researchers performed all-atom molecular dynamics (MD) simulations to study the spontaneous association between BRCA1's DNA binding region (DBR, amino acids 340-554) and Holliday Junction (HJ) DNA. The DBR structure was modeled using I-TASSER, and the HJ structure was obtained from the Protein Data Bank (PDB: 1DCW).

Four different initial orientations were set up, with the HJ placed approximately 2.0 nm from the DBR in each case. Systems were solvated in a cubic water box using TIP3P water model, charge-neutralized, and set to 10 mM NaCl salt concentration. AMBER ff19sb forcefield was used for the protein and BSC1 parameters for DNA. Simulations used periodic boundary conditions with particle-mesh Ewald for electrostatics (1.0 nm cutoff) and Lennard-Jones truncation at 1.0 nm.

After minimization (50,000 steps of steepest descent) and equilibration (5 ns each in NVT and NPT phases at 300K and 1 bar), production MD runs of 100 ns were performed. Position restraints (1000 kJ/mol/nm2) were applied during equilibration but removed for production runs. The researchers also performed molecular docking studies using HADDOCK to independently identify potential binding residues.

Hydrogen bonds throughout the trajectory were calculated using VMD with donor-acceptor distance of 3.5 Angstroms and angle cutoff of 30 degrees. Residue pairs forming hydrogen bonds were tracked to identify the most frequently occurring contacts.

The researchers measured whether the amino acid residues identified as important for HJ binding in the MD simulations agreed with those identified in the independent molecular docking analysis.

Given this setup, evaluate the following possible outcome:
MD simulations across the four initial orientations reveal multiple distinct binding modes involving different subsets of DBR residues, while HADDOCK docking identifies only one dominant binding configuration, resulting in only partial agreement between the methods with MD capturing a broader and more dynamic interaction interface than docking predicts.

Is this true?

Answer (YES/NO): NO